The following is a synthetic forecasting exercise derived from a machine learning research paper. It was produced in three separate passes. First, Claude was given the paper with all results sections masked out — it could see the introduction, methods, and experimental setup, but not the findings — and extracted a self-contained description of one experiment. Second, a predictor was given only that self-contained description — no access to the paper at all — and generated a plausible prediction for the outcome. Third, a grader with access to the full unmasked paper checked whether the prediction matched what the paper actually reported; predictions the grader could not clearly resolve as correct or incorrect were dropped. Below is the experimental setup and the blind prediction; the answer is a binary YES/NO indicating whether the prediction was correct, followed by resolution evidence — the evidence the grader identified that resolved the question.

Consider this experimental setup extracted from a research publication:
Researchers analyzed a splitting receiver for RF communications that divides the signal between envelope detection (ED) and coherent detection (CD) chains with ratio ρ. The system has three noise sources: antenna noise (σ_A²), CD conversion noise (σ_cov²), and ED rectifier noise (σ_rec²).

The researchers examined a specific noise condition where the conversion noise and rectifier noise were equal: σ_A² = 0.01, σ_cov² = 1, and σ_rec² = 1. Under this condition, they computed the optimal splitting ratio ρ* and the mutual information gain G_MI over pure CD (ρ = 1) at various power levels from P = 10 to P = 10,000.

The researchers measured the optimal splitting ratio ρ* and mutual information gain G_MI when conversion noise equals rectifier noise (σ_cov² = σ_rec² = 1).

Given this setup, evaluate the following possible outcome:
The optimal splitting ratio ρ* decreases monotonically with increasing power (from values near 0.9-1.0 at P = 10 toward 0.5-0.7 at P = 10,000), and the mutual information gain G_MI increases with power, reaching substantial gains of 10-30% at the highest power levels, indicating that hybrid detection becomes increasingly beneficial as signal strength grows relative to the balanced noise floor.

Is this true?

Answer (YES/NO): NO